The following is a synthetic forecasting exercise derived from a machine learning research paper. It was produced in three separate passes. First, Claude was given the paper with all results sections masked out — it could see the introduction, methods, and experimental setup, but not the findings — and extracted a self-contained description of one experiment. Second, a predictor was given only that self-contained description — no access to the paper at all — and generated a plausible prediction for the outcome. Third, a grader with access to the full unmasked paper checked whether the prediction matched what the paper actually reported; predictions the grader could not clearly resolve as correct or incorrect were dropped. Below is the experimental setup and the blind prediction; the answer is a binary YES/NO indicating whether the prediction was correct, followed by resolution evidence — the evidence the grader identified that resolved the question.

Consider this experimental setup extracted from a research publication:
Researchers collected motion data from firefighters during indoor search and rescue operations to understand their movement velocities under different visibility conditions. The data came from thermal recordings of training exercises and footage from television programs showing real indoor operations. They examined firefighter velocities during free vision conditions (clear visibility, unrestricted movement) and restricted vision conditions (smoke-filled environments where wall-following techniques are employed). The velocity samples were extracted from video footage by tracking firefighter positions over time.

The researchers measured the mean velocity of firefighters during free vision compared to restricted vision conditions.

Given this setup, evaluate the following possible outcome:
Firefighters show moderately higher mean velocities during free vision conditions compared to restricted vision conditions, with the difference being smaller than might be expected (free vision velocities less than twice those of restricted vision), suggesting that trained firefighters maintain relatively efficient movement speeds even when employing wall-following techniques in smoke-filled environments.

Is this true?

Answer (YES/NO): NO